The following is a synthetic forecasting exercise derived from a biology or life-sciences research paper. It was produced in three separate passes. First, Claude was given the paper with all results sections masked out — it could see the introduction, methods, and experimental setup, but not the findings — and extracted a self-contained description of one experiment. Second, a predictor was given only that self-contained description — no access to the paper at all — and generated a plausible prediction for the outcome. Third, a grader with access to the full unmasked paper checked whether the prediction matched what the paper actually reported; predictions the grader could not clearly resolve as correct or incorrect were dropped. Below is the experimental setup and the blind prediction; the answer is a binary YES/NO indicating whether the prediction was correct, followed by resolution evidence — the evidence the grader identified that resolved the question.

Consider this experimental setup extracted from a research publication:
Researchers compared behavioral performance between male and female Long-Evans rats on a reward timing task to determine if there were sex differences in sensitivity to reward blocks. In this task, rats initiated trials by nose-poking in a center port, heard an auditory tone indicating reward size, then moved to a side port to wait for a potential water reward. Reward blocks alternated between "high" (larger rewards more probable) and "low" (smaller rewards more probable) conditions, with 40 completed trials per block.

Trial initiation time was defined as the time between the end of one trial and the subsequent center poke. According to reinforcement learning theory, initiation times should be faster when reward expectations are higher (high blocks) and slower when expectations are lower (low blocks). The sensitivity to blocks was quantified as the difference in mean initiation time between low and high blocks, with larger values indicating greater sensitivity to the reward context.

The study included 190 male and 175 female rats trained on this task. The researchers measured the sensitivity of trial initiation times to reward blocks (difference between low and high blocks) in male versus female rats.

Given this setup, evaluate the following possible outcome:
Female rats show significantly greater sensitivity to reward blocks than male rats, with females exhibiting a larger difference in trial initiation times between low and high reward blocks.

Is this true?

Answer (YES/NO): YES